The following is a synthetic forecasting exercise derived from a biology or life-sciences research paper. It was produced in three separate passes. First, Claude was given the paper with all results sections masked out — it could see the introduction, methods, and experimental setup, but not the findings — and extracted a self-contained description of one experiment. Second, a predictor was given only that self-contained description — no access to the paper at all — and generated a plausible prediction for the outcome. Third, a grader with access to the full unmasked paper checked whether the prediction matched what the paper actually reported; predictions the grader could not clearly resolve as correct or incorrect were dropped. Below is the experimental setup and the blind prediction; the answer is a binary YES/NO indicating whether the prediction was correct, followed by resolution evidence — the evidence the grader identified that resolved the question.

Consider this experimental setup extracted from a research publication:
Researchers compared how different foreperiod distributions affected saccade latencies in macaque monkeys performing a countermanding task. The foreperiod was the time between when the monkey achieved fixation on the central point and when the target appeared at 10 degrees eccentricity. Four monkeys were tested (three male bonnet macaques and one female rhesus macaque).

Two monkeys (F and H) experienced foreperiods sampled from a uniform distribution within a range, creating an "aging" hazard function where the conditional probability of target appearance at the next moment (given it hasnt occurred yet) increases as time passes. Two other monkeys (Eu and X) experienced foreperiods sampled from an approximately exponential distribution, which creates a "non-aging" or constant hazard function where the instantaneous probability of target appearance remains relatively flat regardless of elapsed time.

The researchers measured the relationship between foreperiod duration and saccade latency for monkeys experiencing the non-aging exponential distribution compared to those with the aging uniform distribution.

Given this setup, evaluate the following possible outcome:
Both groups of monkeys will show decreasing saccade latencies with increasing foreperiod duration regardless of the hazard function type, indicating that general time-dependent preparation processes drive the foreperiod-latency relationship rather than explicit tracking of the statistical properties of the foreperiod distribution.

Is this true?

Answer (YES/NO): NO